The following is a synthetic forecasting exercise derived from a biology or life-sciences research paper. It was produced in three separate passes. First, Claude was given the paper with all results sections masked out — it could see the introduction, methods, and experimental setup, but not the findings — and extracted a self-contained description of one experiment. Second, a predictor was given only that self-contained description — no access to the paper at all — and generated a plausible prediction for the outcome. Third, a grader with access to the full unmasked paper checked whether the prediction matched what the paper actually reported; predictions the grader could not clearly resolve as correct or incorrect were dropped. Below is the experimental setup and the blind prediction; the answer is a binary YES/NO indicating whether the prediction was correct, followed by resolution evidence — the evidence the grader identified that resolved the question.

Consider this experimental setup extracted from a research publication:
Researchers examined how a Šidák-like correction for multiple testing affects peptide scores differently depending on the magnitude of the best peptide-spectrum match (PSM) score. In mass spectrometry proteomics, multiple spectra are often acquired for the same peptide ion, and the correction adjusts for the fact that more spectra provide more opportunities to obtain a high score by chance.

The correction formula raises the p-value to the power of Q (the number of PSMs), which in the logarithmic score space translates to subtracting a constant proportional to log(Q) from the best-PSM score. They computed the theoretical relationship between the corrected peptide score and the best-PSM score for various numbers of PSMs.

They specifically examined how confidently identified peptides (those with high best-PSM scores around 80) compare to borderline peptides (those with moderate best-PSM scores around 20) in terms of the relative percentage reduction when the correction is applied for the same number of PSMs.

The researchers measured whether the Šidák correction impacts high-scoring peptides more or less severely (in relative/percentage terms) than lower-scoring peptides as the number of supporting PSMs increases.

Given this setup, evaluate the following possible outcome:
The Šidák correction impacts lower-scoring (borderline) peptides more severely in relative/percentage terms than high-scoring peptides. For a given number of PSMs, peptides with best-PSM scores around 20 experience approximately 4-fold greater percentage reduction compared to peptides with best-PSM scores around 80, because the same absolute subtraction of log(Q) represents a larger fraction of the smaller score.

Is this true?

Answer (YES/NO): YES